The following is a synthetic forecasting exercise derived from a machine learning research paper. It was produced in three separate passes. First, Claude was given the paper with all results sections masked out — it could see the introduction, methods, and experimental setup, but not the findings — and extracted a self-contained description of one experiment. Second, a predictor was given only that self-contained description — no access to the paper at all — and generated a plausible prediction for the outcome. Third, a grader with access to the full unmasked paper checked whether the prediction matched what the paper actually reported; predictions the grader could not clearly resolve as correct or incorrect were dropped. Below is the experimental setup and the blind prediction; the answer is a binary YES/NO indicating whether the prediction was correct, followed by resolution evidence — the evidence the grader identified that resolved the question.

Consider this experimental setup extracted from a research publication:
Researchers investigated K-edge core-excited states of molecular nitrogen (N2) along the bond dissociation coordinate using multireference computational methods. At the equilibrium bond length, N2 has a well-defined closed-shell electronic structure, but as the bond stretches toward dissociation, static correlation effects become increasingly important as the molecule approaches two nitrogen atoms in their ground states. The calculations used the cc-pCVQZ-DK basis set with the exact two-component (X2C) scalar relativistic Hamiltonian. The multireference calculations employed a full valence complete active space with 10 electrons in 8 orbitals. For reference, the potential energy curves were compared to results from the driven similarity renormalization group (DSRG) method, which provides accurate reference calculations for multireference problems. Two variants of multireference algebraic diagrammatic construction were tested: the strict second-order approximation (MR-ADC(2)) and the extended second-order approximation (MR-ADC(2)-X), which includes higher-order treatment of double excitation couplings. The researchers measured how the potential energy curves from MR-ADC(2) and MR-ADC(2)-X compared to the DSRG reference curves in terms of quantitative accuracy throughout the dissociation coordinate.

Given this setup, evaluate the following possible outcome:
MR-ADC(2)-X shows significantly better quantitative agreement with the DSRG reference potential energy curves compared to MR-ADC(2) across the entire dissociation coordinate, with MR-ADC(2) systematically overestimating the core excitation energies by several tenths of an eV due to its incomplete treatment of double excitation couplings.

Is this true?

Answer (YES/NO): NO